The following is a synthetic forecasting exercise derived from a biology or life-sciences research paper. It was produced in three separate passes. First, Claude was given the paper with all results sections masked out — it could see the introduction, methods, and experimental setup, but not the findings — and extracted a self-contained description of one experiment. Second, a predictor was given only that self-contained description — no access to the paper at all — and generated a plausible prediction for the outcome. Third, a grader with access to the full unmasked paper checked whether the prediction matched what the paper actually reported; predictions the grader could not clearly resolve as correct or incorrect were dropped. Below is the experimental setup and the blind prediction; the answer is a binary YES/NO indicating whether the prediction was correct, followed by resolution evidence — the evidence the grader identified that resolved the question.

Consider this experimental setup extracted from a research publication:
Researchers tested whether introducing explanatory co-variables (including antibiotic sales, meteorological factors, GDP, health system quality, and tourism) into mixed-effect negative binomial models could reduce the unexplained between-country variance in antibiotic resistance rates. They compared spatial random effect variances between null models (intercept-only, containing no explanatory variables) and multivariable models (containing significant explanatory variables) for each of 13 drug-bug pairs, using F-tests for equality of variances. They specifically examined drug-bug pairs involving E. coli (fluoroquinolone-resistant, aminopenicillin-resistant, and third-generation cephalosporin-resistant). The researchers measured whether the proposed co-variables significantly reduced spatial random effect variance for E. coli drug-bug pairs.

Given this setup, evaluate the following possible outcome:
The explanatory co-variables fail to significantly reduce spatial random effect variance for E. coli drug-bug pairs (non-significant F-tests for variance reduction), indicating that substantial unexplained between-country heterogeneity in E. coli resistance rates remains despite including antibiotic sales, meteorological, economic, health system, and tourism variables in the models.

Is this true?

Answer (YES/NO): NO